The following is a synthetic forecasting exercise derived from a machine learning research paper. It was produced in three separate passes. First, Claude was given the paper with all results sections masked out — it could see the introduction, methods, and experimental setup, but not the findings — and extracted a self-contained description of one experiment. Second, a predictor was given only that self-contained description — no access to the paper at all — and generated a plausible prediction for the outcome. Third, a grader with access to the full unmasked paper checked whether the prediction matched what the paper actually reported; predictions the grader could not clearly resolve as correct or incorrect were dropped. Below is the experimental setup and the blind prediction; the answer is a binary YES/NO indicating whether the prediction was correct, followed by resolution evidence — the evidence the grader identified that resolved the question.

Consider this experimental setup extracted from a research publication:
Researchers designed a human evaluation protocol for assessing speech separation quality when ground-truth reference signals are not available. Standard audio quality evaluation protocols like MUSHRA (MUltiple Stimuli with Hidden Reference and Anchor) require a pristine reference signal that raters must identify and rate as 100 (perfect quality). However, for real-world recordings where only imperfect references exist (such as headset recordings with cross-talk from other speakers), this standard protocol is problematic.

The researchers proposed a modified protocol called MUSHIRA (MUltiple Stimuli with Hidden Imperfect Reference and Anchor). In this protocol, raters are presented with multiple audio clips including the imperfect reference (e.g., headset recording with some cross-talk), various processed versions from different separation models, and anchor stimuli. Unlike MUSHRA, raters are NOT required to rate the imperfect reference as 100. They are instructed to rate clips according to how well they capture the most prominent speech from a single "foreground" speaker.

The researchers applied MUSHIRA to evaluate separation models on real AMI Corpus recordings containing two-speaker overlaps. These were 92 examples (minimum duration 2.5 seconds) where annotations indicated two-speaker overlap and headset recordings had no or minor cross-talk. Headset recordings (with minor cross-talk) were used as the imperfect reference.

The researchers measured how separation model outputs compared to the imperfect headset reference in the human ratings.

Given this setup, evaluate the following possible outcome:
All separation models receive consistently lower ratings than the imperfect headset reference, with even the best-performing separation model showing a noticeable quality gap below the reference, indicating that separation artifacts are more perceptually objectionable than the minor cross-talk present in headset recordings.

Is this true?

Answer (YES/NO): YES